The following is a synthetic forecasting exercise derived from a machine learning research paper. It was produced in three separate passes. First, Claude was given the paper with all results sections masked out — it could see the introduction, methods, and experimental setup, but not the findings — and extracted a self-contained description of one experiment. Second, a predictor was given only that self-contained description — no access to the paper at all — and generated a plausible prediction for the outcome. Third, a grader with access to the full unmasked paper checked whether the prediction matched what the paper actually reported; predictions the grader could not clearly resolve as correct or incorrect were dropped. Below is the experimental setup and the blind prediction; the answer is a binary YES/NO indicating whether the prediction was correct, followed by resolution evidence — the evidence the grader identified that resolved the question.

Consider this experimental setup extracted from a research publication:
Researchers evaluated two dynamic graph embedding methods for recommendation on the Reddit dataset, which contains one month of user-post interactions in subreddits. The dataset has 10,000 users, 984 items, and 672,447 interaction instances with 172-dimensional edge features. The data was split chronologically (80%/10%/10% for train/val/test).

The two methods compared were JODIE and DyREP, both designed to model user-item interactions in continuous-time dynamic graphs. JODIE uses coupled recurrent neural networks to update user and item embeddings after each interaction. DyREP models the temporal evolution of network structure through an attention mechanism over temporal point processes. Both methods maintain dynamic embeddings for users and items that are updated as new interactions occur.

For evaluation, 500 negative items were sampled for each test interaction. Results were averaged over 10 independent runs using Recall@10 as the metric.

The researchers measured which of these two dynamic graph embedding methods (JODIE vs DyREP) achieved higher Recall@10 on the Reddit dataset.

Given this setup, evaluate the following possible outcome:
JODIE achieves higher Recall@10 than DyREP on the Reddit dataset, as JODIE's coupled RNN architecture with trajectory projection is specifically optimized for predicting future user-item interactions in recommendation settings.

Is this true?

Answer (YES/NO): NO